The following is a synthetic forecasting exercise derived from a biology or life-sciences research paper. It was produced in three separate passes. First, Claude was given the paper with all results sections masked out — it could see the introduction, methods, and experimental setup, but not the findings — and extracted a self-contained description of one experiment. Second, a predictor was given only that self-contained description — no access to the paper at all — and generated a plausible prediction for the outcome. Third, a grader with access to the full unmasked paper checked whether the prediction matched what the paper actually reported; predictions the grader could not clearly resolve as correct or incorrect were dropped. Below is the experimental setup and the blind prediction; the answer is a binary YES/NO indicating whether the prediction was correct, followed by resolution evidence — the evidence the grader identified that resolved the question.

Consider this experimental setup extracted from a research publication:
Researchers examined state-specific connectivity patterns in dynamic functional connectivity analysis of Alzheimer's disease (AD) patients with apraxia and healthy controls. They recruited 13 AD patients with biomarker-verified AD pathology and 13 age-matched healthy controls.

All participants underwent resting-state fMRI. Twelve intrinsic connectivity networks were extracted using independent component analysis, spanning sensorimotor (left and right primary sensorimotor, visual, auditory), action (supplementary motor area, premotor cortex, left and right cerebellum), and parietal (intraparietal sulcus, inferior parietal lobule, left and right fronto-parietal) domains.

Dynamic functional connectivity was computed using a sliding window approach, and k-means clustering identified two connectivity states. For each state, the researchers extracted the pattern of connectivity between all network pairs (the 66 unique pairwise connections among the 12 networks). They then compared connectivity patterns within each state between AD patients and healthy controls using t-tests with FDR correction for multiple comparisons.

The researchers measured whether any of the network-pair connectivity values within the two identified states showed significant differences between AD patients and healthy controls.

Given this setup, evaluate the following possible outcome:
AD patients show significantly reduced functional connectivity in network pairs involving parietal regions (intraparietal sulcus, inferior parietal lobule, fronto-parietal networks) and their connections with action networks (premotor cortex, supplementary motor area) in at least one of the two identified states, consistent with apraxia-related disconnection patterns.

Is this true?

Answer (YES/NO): NO